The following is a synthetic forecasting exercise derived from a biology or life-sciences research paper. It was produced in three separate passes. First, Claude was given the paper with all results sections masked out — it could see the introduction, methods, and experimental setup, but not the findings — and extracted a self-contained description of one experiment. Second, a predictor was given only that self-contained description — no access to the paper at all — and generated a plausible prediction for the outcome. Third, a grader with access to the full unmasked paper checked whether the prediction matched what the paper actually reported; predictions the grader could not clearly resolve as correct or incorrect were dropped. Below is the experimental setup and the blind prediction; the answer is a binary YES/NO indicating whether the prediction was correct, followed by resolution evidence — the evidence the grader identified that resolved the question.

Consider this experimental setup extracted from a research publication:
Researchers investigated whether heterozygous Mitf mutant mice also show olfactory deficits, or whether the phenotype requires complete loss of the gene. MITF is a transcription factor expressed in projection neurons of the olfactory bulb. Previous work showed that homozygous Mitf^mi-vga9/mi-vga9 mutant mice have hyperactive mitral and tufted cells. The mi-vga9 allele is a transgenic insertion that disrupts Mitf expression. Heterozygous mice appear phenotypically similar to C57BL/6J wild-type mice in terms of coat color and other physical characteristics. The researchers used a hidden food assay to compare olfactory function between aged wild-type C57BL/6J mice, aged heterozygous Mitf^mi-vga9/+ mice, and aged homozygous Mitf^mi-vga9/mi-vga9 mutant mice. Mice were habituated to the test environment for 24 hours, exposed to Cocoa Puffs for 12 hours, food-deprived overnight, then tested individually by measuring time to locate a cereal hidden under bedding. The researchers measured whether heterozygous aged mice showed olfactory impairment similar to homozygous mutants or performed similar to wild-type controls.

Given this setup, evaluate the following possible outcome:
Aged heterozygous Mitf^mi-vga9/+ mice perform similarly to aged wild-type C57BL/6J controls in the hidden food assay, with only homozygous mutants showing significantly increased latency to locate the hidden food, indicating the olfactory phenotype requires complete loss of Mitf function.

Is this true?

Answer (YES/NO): NO